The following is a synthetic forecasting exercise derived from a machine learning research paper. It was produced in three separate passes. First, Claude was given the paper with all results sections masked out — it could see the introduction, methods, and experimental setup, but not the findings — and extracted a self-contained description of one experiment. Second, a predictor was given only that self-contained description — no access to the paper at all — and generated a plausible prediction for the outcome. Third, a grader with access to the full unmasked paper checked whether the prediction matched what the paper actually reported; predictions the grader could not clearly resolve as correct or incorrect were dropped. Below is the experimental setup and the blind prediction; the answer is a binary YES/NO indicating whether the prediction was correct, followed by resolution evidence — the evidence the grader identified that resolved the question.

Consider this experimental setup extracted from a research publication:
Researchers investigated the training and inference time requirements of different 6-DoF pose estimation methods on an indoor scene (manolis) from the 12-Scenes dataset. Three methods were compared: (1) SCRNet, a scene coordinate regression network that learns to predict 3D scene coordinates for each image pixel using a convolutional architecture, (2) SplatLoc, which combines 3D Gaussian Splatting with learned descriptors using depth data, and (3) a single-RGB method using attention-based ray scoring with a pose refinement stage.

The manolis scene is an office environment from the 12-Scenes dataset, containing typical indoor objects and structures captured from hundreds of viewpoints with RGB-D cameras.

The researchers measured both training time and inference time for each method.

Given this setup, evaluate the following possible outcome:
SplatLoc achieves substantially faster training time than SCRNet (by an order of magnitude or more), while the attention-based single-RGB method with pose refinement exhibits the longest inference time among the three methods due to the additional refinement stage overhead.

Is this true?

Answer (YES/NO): NO